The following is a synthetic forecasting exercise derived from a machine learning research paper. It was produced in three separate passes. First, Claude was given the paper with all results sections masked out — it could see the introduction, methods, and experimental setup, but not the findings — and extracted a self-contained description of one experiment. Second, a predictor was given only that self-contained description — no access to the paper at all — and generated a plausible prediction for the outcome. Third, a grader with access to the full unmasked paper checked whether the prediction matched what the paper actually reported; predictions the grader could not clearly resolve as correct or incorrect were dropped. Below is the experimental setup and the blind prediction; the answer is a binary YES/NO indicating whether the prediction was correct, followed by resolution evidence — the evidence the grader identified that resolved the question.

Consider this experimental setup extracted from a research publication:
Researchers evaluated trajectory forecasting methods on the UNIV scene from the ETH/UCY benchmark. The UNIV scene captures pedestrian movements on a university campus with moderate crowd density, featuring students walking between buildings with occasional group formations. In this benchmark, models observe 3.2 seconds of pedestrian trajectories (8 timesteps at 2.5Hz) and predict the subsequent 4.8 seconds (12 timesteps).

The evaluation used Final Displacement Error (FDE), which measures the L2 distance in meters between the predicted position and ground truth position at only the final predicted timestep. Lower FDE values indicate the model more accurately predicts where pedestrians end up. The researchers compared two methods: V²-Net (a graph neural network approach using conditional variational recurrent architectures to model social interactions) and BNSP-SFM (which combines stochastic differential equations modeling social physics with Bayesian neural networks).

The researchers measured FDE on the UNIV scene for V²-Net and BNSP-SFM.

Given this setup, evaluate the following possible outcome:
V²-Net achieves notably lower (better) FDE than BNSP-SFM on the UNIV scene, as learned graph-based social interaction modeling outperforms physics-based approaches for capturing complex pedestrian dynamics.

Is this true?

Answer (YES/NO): NO